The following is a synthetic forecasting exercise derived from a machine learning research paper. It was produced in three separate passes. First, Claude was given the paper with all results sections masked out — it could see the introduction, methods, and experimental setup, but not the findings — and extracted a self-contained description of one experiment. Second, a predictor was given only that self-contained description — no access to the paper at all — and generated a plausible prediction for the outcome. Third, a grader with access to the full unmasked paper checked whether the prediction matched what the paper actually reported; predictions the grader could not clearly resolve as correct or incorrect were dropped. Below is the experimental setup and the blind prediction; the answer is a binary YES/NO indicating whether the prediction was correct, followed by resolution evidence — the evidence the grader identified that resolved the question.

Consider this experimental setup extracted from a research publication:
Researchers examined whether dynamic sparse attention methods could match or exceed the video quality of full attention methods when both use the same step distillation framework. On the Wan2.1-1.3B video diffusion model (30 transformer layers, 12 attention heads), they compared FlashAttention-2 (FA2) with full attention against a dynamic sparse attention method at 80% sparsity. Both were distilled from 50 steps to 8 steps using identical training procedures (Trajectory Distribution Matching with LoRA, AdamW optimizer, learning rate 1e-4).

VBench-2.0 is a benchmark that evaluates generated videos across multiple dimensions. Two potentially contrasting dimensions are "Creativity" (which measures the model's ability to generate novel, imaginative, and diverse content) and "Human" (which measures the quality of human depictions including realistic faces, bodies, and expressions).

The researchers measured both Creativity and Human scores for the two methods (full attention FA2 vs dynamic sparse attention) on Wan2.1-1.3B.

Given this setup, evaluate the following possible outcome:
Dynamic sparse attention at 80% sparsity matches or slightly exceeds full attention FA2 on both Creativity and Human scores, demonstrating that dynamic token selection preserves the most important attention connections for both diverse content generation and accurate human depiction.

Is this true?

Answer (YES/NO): NO